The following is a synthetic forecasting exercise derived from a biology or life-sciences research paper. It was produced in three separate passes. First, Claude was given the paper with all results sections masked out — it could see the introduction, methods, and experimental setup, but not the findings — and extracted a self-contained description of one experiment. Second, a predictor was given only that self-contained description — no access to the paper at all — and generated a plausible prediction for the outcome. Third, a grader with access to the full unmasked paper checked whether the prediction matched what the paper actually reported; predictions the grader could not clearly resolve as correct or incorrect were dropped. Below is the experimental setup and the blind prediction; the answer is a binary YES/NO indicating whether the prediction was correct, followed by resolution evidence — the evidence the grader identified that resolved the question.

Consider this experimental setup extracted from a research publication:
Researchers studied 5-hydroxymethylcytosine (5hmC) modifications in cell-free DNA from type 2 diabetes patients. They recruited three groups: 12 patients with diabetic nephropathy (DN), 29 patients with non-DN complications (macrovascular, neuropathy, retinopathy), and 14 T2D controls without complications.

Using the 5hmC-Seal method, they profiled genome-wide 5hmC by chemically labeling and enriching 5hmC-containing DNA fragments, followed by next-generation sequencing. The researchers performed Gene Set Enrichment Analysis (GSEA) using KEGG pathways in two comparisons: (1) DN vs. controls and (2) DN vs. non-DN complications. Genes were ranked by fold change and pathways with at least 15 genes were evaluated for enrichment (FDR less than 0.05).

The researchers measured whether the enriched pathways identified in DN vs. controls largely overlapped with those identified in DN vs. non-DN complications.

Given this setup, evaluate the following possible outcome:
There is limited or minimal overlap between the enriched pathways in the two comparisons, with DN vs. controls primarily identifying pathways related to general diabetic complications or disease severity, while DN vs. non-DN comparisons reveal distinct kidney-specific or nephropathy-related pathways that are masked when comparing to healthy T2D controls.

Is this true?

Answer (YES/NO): NO